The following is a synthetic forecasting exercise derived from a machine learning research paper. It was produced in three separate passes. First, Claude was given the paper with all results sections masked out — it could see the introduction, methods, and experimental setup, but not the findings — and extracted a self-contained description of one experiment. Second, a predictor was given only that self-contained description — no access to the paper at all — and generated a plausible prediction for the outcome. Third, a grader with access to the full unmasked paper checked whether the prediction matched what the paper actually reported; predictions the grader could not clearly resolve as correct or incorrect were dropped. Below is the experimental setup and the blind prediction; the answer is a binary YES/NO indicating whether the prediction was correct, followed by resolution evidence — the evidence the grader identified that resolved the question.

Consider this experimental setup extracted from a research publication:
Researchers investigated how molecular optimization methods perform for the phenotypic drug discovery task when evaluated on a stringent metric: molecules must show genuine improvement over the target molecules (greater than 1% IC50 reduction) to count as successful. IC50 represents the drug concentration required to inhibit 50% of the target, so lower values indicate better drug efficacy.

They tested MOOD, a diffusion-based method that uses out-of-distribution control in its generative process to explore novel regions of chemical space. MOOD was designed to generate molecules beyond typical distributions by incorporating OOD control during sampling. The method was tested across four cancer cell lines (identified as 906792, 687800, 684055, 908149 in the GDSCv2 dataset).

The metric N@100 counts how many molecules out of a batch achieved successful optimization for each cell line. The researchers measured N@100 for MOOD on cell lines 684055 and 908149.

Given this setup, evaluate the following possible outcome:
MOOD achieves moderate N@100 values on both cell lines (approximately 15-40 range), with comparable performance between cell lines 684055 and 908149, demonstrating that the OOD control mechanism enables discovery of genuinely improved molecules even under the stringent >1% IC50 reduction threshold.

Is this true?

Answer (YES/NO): NO